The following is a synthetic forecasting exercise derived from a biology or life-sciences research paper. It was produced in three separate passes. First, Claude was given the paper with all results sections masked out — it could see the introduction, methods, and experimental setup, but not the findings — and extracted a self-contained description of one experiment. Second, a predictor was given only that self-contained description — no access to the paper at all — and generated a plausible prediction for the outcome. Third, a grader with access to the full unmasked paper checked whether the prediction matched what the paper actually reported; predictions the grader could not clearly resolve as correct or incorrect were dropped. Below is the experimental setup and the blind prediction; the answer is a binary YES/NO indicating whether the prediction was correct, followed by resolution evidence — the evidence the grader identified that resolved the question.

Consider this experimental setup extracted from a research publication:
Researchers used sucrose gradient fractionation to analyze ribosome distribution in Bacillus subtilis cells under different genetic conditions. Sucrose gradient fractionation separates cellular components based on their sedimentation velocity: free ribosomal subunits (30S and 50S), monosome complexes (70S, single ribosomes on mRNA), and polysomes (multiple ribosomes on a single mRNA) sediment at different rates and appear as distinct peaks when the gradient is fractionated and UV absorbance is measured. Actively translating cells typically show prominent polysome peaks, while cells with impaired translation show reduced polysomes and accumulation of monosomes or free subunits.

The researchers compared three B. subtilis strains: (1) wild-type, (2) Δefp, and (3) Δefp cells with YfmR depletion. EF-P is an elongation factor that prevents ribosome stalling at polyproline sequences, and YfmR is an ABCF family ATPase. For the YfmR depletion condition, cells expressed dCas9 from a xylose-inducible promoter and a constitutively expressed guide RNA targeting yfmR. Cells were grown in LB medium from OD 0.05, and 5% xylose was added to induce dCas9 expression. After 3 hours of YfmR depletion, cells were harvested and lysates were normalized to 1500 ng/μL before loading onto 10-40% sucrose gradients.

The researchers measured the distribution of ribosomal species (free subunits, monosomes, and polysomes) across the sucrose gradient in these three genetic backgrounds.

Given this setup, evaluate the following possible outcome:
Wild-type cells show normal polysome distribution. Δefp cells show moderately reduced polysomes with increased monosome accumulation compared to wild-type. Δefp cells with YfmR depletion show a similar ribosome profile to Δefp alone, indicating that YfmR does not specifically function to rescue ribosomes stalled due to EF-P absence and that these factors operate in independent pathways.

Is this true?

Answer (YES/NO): NO